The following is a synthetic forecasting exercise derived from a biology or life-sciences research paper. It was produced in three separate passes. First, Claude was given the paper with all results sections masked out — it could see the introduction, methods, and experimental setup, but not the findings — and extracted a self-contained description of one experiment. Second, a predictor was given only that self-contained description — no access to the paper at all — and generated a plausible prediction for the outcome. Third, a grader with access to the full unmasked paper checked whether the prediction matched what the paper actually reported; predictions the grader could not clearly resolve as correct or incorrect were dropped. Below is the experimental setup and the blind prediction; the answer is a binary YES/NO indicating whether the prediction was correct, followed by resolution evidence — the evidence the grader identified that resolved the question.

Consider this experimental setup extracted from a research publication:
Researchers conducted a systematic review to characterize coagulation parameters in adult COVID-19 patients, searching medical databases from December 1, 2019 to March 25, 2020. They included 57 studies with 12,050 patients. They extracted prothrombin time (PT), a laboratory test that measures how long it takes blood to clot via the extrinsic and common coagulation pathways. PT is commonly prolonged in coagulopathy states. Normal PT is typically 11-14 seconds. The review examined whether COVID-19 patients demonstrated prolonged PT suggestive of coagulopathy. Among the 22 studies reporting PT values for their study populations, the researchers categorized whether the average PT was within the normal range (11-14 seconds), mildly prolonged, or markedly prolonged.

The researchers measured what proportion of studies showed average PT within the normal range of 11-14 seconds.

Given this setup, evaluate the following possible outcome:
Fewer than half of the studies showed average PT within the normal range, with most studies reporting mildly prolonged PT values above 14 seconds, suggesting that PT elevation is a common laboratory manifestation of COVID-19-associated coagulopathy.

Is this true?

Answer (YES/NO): NO